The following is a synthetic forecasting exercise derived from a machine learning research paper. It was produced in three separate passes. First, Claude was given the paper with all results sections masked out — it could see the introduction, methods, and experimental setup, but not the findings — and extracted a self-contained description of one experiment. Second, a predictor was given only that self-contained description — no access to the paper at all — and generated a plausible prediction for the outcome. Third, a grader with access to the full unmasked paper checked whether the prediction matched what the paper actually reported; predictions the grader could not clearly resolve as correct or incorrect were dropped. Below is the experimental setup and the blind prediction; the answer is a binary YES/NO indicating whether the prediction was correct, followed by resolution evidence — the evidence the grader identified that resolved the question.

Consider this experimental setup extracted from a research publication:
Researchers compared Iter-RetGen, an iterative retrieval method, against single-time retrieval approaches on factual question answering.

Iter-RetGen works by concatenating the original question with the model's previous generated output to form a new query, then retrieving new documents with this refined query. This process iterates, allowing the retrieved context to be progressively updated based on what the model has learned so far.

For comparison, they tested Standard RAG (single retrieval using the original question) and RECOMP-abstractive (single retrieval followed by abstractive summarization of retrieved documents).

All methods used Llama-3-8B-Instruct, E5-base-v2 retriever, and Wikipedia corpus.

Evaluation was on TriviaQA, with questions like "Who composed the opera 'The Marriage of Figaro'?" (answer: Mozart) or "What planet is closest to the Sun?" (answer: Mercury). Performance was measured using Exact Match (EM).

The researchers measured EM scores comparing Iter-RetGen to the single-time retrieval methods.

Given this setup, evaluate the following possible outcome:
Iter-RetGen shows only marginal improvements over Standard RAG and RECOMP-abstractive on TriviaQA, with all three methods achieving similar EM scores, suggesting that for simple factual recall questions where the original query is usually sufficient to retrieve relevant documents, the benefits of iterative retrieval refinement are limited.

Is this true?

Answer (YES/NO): YES